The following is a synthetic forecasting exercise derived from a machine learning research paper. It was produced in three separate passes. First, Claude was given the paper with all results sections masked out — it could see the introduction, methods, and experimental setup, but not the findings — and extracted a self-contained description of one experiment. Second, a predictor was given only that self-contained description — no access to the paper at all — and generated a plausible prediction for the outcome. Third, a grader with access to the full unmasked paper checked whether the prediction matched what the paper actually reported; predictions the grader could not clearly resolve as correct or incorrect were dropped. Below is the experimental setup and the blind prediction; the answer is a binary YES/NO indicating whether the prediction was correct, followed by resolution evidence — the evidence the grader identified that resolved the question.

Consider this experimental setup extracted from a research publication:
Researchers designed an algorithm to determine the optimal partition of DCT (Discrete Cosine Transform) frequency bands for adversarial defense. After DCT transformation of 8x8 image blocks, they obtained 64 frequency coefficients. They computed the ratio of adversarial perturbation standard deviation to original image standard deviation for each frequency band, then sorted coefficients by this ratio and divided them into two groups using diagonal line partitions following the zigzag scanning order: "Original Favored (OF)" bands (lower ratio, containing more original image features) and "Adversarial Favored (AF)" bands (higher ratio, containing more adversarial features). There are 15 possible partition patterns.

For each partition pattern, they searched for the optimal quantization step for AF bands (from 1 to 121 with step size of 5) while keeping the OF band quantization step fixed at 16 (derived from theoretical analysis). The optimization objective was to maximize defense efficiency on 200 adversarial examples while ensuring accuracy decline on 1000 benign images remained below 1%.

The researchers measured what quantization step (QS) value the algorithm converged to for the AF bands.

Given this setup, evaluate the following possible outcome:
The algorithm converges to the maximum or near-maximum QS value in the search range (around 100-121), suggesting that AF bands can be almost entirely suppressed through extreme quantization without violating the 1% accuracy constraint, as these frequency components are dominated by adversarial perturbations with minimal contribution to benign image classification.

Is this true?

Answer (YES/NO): NO